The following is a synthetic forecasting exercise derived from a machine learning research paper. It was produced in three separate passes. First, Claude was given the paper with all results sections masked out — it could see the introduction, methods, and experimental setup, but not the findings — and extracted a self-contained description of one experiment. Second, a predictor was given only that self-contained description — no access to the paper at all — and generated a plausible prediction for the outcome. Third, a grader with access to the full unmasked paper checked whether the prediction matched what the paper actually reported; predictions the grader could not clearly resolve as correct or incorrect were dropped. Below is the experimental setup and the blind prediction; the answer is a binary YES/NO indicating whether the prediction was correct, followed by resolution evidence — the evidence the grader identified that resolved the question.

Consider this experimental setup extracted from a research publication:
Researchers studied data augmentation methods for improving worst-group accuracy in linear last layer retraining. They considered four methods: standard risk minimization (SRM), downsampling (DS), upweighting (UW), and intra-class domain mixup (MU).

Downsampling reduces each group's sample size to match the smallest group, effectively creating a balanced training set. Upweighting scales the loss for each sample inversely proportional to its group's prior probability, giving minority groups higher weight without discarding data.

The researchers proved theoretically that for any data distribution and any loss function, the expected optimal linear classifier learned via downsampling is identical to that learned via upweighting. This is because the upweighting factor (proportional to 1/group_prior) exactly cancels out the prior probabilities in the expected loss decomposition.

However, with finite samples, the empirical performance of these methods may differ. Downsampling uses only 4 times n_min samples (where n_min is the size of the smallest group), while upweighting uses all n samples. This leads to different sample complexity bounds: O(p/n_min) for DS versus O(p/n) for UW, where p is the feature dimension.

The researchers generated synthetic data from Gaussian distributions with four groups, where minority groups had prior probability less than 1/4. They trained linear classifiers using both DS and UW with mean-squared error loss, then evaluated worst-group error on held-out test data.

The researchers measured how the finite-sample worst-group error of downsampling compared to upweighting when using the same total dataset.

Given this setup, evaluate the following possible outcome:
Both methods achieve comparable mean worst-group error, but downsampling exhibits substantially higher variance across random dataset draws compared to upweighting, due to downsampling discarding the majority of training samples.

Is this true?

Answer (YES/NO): YES